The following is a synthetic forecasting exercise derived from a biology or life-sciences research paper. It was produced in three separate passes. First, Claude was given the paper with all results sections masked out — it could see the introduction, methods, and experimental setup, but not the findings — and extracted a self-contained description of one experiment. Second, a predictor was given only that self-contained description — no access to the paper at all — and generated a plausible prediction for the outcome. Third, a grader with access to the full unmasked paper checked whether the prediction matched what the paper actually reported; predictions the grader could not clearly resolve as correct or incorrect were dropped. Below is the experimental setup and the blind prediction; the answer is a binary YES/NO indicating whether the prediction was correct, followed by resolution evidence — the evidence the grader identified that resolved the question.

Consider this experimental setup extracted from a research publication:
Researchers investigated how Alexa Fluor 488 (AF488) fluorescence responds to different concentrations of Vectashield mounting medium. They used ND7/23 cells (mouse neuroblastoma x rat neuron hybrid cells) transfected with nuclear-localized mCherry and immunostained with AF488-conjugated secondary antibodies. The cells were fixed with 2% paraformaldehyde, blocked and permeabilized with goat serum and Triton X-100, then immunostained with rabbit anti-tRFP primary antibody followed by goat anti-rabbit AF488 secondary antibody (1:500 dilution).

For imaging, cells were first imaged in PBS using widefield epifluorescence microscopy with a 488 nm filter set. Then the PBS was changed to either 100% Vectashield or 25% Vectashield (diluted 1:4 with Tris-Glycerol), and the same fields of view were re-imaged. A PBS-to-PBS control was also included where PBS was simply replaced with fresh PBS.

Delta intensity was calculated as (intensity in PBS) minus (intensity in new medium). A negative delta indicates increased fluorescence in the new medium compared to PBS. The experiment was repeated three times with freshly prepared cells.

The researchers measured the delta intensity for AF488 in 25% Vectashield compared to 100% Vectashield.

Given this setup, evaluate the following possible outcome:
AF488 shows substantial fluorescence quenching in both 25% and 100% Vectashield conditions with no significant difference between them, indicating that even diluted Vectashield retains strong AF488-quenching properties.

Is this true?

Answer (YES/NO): NO